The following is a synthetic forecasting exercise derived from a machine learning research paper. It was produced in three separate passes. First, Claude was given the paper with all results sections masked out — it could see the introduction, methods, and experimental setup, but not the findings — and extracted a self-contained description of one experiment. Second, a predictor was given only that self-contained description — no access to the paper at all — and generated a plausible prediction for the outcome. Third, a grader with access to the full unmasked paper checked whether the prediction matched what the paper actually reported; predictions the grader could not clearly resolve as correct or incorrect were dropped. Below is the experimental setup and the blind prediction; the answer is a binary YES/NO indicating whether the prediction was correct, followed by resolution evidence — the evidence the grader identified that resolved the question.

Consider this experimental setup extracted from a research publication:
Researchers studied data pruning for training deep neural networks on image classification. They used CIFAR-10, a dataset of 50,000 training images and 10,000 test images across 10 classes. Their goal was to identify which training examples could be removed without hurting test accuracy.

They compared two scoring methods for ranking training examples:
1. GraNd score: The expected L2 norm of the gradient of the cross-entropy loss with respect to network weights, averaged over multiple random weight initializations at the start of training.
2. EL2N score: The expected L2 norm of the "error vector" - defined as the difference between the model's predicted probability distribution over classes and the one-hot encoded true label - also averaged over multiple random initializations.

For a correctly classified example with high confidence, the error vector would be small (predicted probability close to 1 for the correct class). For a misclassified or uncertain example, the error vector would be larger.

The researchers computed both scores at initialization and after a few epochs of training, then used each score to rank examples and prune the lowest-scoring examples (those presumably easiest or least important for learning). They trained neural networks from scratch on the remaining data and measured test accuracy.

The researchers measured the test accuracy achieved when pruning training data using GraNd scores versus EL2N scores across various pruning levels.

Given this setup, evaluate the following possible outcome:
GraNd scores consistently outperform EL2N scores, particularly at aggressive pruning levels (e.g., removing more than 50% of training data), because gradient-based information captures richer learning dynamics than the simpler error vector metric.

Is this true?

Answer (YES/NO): NO